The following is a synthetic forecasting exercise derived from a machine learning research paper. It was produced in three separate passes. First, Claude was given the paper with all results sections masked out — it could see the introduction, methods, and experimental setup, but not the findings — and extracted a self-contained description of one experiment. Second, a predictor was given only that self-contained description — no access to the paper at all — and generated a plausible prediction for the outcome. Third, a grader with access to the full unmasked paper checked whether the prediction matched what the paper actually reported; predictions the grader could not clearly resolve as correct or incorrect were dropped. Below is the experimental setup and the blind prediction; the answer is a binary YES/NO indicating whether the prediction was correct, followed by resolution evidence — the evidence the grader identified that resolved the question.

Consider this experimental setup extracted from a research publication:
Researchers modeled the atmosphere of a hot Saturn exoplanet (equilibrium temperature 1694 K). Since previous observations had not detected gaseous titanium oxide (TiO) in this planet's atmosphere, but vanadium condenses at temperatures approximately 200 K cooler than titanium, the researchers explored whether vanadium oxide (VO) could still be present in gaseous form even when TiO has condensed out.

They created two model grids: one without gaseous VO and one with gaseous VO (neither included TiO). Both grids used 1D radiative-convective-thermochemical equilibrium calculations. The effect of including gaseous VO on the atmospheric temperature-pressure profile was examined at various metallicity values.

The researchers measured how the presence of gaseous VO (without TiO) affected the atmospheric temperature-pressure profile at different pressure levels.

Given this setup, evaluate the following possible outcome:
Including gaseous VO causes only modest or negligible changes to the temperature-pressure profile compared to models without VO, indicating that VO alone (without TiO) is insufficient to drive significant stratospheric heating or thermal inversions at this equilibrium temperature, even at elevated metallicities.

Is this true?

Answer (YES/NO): NO